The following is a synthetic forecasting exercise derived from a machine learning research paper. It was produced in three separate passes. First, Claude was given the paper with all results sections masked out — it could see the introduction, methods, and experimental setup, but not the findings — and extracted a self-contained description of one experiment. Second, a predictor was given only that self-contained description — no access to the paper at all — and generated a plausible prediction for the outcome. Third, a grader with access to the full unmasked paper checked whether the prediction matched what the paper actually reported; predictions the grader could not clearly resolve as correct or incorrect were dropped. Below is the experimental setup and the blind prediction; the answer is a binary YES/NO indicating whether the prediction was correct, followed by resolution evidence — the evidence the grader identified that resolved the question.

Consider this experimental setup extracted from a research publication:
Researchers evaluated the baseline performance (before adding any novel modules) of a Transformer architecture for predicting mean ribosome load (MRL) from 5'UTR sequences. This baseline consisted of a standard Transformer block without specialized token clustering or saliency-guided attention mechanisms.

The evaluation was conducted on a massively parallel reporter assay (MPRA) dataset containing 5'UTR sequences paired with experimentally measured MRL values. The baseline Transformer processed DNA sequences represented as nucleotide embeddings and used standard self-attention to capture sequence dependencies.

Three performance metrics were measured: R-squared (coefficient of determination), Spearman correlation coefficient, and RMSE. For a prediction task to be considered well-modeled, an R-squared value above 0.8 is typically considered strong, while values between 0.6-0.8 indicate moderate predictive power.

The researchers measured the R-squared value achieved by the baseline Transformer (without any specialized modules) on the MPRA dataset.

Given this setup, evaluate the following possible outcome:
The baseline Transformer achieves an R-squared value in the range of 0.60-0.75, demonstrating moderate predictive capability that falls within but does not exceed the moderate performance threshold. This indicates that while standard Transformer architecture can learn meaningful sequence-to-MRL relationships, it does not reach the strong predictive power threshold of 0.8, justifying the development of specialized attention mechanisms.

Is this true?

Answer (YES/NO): NO